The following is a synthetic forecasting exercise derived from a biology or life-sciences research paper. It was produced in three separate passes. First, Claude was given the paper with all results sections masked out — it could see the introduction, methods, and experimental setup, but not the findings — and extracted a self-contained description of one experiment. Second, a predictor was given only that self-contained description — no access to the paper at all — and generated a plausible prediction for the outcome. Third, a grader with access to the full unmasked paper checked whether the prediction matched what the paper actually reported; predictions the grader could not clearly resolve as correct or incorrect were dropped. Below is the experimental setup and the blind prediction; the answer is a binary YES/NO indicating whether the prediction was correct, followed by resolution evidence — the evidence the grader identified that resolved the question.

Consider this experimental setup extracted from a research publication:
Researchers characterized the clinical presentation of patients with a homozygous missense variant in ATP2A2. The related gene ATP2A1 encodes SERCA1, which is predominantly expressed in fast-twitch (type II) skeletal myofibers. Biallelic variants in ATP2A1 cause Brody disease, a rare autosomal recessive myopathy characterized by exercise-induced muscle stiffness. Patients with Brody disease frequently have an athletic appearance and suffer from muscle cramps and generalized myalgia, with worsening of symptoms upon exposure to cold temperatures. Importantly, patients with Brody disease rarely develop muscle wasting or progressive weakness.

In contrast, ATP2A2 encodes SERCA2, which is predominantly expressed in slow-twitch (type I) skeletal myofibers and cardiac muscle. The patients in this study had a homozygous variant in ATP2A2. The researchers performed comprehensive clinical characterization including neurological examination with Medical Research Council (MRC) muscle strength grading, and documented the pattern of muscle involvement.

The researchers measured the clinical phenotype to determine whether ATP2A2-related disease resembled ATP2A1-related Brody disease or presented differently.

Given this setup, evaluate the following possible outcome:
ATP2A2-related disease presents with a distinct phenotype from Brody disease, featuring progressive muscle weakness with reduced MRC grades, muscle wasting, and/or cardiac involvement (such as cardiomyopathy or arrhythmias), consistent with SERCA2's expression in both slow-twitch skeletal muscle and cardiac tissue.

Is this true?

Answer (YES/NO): YES